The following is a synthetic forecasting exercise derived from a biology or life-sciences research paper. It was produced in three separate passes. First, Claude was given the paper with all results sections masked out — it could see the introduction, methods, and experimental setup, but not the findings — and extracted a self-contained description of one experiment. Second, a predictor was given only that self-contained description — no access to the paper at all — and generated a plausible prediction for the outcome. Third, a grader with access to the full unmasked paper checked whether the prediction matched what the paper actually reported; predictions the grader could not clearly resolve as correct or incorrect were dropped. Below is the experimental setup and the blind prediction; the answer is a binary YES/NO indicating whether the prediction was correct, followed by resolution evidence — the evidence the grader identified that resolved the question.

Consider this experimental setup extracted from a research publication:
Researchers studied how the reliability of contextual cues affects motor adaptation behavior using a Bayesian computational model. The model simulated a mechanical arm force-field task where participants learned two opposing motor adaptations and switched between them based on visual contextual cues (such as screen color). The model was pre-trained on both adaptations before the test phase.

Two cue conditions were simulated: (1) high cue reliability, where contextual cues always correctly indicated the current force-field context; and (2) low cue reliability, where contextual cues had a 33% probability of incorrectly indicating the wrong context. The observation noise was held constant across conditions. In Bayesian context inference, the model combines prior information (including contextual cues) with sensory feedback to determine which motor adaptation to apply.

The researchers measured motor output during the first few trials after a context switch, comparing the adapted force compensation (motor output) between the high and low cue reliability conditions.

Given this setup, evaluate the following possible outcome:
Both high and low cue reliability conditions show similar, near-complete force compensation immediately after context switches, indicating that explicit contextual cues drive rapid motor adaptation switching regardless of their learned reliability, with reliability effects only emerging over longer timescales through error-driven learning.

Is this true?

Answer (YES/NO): NO